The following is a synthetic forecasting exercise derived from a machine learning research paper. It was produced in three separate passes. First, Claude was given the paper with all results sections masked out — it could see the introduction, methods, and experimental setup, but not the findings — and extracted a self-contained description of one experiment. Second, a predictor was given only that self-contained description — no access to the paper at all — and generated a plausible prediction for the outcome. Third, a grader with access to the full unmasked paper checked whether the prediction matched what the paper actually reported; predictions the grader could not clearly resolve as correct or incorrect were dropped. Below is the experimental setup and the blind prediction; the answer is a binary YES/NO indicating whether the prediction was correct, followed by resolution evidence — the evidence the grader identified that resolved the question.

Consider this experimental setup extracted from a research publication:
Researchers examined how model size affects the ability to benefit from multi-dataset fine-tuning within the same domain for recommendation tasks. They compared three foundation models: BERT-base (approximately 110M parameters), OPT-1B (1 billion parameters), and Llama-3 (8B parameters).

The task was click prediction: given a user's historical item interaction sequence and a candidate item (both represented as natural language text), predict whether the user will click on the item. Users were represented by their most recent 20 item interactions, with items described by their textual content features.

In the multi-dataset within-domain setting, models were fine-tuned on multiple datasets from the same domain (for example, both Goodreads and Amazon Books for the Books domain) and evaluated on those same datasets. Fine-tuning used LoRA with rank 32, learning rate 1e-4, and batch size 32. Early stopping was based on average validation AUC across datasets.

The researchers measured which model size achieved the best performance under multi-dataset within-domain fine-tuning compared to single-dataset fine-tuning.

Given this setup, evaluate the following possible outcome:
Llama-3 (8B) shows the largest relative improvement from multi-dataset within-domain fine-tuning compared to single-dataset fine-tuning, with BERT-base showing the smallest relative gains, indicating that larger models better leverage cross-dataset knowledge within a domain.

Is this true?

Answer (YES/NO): YES